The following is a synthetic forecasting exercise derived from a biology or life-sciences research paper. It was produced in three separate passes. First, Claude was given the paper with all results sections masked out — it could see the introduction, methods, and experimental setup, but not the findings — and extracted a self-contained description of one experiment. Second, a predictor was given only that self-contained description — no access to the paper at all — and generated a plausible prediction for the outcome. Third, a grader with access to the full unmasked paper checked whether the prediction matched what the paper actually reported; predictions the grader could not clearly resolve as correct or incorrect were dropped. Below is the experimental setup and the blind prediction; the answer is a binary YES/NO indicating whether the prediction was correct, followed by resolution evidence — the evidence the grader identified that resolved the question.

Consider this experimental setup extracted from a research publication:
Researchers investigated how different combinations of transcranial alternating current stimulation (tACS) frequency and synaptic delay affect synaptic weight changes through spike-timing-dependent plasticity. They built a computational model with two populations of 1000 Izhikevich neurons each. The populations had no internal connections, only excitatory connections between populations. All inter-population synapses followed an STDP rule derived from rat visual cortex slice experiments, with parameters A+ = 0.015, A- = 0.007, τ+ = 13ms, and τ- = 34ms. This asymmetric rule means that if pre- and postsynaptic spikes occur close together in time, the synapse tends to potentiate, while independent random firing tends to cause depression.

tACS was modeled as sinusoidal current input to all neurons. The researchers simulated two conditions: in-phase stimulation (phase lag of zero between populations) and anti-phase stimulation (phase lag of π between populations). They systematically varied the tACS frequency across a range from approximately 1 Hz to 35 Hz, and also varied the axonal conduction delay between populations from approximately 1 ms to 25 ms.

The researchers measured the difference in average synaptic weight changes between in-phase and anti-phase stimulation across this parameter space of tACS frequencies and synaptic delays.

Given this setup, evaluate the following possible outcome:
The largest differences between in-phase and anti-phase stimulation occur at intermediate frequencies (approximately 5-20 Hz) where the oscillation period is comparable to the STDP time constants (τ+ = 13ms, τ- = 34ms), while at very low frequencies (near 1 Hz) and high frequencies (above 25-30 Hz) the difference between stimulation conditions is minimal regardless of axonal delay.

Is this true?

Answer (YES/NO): NO